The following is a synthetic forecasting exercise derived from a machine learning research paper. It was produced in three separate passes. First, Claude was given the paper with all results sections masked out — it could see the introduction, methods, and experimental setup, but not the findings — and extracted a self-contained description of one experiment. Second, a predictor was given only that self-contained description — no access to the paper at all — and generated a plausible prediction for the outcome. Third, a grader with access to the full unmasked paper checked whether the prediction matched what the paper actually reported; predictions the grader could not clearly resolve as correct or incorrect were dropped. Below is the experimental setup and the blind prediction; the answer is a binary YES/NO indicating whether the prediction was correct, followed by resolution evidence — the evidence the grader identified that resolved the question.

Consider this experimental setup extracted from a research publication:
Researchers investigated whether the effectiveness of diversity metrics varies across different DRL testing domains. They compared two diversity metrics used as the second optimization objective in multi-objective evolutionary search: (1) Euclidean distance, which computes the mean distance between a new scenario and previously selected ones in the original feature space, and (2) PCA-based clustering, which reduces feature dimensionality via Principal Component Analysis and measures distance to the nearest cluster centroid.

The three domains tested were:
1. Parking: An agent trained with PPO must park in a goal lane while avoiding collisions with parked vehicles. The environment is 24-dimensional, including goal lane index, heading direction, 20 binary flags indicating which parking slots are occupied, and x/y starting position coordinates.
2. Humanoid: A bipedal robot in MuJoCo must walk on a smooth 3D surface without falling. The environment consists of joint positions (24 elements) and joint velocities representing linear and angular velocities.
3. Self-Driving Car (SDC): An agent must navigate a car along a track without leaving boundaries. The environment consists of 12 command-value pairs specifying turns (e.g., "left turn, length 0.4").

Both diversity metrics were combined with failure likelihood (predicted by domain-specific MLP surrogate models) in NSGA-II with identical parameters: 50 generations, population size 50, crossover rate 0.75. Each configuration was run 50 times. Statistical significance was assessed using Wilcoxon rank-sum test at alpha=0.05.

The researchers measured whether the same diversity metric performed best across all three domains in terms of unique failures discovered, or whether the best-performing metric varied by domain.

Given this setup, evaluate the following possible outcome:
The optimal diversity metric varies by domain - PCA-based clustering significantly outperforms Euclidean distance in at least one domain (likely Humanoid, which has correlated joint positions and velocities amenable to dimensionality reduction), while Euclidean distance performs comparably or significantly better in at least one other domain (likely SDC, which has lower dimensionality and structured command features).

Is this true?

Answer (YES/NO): NO